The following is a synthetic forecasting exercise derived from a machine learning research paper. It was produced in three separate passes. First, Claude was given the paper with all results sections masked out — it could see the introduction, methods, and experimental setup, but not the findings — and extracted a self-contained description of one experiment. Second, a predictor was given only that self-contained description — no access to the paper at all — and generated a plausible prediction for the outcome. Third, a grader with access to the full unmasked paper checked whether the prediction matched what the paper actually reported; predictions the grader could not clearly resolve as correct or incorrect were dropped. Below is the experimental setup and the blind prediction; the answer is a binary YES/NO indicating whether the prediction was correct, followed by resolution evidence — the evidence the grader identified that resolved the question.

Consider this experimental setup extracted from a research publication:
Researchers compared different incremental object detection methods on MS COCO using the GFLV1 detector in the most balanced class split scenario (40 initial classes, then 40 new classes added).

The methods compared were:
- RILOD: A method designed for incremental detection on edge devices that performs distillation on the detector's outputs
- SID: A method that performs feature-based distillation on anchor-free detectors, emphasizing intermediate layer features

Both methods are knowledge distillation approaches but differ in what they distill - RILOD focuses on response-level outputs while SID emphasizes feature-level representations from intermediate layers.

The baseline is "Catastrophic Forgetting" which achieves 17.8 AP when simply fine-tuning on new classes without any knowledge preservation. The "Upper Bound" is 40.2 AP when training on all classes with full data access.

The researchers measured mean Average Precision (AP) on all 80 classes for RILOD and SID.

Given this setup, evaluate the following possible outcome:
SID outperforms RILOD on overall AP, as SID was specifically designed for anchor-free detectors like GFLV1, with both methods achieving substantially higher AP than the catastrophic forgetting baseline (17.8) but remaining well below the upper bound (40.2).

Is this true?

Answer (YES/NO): YES